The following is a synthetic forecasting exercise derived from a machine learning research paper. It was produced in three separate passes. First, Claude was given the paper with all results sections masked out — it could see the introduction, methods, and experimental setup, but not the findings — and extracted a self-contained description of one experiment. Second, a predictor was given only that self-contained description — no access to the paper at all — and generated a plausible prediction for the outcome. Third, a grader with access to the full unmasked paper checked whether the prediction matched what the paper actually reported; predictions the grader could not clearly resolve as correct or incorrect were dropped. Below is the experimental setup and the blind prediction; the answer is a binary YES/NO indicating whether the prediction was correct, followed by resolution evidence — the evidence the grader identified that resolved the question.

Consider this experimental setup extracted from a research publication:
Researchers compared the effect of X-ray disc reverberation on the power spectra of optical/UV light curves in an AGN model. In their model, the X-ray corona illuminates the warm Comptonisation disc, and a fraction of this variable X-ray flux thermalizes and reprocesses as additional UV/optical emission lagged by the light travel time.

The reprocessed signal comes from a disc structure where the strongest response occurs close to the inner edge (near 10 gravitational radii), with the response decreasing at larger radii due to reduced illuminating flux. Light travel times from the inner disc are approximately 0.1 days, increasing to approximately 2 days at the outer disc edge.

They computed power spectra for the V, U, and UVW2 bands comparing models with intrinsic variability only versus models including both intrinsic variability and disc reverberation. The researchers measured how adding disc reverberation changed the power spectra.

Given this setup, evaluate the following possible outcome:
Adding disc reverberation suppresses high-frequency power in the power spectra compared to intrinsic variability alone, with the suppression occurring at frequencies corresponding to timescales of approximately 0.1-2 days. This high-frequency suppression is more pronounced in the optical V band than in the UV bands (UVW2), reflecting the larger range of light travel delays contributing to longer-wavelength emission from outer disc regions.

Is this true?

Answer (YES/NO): NO